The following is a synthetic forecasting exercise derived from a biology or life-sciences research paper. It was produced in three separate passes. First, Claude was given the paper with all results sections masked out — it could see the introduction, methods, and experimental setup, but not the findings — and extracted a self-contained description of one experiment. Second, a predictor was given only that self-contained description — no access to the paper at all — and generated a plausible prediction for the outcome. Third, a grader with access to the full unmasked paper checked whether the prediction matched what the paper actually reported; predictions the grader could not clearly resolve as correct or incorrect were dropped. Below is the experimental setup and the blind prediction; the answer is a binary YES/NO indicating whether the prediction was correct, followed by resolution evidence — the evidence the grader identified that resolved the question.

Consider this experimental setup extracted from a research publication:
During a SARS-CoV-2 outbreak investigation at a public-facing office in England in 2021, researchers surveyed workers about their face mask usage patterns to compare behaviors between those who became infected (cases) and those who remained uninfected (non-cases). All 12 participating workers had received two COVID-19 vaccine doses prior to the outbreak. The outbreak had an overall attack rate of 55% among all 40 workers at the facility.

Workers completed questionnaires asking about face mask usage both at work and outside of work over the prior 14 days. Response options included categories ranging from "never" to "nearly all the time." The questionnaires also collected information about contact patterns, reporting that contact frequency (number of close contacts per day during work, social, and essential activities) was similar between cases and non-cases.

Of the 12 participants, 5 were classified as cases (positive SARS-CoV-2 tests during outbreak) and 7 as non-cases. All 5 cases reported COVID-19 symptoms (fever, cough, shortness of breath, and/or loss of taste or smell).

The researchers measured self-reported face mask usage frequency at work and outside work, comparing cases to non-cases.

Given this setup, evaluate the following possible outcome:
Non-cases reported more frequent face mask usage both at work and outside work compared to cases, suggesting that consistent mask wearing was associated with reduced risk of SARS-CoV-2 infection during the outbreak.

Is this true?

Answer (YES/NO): YES